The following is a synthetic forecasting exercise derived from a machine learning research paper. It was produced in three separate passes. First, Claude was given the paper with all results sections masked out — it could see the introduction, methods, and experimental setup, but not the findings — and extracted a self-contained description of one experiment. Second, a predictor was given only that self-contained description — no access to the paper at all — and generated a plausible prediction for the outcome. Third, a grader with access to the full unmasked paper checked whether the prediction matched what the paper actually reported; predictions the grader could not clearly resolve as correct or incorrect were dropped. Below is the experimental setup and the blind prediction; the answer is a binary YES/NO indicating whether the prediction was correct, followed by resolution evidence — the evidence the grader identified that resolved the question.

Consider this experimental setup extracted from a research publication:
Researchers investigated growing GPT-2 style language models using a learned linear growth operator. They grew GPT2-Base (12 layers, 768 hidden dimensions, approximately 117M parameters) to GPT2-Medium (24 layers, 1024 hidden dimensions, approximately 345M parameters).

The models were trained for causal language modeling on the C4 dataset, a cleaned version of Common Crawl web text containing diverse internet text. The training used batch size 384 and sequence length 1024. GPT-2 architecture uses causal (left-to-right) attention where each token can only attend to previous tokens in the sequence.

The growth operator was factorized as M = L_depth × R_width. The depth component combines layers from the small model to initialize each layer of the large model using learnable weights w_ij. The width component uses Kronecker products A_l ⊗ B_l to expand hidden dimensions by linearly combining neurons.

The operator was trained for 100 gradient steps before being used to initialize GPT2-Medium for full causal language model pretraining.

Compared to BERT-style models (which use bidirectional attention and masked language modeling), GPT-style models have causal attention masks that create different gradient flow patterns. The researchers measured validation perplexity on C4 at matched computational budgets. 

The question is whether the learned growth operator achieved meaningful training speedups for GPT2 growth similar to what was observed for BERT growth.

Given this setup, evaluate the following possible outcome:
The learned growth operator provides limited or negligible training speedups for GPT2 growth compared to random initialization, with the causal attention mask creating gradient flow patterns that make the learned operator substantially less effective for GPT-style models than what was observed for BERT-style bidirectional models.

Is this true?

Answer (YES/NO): NO